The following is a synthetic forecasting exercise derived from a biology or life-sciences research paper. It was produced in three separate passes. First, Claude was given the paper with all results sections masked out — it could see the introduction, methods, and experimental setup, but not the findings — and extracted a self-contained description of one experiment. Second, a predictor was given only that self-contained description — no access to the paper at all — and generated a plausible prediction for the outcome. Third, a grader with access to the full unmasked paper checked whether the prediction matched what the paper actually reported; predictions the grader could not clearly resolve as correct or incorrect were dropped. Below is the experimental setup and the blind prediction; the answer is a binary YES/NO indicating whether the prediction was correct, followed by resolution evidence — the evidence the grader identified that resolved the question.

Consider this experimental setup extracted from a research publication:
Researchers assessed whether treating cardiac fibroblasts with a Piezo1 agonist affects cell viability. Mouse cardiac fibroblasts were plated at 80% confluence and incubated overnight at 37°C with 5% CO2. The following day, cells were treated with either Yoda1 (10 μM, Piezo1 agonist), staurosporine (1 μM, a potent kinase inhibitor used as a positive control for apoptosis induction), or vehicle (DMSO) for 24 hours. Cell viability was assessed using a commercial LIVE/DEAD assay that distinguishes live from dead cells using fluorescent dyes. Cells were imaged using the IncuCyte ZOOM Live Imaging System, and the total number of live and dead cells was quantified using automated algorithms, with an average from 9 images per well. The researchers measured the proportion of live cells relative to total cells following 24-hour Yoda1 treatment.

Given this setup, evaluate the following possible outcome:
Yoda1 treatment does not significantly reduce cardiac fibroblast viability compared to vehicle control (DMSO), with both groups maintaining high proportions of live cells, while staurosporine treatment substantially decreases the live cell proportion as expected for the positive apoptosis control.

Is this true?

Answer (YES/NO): YES